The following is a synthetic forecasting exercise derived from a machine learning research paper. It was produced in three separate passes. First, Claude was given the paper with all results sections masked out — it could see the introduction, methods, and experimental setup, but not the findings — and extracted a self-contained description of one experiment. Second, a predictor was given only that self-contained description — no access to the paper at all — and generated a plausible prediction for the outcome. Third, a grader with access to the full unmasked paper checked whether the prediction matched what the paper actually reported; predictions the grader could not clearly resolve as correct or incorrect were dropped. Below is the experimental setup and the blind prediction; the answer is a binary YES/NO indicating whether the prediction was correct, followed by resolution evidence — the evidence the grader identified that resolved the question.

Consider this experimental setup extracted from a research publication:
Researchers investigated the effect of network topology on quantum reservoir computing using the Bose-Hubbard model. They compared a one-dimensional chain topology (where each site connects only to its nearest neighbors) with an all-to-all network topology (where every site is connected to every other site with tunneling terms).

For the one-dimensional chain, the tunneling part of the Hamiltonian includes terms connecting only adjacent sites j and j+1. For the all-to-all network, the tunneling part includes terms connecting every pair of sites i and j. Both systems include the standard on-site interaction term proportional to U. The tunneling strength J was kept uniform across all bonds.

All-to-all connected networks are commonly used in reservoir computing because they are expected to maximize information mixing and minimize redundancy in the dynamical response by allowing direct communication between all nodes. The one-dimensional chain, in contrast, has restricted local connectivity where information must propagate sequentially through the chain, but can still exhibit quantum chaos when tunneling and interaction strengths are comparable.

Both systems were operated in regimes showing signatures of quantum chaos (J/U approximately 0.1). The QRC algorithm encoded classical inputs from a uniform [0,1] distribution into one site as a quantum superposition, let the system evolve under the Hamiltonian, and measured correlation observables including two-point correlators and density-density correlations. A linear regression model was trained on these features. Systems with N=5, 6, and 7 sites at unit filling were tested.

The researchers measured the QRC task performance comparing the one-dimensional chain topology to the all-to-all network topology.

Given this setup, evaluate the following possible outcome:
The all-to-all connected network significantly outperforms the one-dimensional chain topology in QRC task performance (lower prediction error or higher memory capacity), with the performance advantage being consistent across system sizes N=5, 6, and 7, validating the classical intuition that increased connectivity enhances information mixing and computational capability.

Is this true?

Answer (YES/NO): NO